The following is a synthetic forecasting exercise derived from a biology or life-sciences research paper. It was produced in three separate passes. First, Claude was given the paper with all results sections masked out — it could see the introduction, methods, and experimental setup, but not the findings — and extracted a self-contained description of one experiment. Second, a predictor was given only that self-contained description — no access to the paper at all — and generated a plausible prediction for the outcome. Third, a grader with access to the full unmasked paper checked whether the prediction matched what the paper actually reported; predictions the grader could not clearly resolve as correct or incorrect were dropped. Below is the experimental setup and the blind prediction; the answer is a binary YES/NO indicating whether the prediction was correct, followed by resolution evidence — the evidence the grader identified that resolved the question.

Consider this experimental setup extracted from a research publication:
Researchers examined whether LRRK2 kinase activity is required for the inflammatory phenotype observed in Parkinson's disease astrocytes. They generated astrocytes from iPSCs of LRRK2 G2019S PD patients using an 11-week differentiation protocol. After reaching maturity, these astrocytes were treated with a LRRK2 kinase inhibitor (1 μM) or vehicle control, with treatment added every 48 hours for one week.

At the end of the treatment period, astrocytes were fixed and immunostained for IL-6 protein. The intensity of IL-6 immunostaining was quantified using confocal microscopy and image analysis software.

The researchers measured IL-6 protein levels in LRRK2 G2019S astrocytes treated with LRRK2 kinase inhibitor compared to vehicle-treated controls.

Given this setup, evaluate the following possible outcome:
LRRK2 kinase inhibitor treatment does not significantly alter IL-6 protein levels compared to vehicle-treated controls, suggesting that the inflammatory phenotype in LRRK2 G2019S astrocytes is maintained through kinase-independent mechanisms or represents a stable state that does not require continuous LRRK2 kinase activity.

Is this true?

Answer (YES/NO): NO